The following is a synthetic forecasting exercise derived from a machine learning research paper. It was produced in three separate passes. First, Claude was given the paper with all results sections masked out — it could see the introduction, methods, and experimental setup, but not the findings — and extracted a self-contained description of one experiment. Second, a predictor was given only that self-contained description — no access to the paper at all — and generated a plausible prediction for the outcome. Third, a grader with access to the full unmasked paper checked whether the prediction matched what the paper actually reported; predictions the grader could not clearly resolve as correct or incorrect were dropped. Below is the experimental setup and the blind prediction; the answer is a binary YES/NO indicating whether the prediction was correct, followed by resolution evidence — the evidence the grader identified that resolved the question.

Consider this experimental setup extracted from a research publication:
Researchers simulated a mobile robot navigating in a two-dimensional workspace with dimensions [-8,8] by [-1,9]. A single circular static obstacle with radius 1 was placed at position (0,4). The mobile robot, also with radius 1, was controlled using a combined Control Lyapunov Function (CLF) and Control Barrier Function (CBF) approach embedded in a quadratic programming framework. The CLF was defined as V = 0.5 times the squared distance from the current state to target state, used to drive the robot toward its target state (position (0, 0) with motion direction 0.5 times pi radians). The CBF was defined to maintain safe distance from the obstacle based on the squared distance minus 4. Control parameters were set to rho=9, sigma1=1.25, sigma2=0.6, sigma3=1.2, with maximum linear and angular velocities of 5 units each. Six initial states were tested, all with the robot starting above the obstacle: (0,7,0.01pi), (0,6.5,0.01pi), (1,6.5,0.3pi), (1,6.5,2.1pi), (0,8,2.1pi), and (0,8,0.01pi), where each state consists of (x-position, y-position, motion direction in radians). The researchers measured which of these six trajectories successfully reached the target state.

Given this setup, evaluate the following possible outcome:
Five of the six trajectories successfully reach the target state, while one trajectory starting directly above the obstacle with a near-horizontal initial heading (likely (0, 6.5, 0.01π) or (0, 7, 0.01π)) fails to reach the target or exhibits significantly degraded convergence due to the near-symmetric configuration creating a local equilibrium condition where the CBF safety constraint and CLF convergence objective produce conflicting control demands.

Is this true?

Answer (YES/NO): NO